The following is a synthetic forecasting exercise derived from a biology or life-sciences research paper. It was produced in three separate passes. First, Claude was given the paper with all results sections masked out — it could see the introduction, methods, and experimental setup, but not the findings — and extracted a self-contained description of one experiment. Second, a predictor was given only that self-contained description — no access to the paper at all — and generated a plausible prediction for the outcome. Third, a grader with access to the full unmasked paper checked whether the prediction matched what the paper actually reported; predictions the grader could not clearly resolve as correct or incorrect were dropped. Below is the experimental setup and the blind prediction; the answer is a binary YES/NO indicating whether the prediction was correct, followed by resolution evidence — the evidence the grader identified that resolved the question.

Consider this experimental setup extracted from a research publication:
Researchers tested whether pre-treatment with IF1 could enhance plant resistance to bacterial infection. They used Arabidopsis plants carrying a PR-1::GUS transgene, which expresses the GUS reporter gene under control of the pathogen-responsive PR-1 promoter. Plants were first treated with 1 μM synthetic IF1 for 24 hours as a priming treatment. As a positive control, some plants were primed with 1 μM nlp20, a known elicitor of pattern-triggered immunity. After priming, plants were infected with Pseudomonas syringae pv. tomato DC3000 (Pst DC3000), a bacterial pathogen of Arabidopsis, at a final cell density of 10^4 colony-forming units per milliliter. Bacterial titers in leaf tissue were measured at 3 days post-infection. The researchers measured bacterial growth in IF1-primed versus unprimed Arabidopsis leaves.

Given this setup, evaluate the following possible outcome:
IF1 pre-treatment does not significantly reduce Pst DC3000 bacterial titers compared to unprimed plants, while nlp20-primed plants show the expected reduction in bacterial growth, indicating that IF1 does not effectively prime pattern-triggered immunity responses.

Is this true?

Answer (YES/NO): NO